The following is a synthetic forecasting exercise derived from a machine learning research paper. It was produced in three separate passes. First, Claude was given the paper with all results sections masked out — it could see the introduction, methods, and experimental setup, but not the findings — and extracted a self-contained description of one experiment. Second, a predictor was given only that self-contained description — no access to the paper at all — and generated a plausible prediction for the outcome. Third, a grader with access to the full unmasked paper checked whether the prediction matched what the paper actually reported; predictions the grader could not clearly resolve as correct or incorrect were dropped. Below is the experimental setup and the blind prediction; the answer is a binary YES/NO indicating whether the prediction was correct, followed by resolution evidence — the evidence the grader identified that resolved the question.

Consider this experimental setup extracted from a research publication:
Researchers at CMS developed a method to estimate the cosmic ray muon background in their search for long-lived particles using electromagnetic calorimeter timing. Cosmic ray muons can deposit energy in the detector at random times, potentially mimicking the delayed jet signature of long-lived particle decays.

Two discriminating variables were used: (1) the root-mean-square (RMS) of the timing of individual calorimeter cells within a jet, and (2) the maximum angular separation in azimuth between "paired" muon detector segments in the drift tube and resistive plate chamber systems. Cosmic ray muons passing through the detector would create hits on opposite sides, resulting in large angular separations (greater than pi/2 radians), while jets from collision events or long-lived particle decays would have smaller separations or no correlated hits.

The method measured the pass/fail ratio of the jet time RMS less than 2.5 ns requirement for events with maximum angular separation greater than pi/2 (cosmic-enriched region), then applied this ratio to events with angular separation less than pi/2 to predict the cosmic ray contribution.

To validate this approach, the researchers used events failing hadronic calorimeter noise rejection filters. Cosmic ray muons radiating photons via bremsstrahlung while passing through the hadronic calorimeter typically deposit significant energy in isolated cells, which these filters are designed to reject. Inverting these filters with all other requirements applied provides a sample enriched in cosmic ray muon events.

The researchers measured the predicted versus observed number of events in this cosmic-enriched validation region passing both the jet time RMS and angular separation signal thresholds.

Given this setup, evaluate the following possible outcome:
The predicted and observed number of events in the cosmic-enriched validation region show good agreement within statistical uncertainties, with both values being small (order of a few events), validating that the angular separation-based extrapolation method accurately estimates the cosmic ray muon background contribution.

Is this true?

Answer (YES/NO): YES